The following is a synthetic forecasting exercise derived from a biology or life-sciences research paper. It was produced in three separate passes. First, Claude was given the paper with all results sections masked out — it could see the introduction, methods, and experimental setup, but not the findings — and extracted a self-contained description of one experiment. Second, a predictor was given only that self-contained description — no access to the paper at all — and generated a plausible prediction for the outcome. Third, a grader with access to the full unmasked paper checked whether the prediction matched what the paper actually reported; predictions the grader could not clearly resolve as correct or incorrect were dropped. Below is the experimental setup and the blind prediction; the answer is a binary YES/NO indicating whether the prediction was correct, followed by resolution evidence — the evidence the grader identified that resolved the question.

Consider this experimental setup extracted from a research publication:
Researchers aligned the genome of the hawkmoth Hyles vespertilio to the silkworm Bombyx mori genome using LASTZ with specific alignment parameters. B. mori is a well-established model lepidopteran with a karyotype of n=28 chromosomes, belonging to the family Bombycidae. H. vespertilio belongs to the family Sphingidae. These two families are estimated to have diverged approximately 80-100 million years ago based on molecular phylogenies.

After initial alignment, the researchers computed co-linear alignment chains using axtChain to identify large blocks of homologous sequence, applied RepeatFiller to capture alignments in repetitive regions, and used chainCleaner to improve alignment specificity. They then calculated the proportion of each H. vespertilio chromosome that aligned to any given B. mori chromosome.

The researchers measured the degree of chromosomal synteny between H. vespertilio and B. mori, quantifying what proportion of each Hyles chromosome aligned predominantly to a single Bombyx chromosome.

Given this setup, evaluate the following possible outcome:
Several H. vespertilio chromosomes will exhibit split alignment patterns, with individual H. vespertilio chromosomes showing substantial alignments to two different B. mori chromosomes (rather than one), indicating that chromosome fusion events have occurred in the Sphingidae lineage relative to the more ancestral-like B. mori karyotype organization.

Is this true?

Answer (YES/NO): NO